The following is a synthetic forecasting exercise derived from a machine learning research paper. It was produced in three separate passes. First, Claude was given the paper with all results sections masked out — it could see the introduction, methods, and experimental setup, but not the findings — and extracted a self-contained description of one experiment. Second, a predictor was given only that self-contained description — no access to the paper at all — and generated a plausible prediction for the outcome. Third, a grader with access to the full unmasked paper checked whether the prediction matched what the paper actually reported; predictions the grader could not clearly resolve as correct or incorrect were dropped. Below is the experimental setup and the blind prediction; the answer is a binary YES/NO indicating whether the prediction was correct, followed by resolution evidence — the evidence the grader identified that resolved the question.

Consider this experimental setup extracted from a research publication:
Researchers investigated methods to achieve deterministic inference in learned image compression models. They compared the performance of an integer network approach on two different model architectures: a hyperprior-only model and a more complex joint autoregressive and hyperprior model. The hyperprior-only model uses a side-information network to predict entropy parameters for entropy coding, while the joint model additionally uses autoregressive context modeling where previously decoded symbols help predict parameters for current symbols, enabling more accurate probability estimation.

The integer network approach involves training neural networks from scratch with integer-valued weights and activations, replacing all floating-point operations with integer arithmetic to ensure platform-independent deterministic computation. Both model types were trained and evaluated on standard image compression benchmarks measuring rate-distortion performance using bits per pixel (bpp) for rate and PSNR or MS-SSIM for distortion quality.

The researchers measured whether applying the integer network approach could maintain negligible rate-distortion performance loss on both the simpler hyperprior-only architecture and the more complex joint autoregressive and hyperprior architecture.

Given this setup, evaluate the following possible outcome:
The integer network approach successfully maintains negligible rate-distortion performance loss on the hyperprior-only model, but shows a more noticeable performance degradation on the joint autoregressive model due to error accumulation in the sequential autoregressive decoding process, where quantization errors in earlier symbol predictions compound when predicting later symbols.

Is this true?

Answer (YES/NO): NO